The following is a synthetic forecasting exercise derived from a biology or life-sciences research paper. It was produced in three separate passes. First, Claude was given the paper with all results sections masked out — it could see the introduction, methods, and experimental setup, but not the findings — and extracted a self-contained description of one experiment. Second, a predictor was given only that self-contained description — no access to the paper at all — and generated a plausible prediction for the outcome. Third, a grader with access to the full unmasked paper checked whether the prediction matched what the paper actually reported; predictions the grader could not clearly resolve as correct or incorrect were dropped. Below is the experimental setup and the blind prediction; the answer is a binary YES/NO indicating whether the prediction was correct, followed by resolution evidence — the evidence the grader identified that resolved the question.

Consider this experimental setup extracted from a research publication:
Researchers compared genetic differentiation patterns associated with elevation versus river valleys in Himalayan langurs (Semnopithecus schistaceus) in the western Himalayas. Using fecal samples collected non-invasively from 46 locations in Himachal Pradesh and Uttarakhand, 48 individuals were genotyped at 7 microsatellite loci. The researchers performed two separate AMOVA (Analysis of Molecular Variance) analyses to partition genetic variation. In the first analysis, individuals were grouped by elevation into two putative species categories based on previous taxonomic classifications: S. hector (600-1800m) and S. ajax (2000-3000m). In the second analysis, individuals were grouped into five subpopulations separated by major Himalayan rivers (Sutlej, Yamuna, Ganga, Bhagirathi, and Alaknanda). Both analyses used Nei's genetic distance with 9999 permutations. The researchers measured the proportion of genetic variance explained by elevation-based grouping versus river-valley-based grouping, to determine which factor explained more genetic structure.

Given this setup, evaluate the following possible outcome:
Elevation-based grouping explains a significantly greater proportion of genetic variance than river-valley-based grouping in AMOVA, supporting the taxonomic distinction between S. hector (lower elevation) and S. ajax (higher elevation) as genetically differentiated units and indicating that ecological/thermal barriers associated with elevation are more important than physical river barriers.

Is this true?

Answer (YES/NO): NO